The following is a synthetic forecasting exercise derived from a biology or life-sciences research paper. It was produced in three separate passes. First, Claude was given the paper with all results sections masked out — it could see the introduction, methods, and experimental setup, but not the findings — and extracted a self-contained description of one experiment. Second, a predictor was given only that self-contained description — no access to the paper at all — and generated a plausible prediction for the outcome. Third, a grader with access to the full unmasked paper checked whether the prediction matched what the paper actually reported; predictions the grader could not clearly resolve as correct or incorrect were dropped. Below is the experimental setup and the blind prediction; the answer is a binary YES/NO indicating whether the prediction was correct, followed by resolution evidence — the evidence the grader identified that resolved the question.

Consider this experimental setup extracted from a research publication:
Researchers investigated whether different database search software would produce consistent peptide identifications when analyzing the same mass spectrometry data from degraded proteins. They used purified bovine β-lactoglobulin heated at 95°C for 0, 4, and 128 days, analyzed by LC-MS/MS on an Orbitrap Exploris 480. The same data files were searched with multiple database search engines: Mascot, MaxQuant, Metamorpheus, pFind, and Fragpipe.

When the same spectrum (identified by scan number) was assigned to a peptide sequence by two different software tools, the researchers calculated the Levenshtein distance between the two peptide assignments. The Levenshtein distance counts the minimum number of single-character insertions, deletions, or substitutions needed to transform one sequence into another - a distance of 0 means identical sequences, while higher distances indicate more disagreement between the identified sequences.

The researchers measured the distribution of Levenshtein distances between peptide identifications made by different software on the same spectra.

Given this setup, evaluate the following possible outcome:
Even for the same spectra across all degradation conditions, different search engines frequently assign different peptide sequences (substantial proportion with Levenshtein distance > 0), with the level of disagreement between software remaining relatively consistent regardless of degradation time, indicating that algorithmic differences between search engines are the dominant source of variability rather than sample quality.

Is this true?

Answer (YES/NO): NO